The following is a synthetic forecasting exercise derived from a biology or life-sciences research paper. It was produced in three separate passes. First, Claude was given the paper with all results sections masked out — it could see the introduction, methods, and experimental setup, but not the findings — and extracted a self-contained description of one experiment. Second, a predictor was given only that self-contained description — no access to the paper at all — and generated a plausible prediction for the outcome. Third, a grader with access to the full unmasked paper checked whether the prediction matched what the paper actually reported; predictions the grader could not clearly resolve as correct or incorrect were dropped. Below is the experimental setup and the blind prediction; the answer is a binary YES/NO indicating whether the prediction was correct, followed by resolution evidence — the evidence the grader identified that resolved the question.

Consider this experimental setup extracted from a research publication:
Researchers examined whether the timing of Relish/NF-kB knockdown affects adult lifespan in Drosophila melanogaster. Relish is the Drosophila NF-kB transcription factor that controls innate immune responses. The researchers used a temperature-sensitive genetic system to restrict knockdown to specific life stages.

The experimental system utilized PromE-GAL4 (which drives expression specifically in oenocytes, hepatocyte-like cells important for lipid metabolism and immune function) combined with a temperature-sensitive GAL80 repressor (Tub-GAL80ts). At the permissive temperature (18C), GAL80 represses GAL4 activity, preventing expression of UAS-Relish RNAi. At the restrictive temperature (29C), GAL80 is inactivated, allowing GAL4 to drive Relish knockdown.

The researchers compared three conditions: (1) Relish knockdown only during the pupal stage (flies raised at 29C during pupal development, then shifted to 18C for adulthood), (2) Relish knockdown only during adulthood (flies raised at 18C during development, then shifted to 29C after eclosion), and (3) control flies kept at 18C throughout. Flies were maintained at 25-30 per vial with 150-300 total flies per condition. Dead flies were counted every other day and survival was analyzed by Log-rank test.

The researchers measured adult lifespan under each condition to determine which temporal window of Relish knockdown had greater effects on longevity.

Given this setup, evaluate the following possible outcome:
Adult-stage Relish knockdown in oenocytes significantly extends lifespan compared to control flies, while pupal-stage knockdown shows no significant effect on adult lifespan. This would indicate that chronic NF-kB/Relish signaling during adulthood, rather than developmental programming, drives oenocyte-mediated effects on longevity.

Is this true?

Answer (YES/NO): NO